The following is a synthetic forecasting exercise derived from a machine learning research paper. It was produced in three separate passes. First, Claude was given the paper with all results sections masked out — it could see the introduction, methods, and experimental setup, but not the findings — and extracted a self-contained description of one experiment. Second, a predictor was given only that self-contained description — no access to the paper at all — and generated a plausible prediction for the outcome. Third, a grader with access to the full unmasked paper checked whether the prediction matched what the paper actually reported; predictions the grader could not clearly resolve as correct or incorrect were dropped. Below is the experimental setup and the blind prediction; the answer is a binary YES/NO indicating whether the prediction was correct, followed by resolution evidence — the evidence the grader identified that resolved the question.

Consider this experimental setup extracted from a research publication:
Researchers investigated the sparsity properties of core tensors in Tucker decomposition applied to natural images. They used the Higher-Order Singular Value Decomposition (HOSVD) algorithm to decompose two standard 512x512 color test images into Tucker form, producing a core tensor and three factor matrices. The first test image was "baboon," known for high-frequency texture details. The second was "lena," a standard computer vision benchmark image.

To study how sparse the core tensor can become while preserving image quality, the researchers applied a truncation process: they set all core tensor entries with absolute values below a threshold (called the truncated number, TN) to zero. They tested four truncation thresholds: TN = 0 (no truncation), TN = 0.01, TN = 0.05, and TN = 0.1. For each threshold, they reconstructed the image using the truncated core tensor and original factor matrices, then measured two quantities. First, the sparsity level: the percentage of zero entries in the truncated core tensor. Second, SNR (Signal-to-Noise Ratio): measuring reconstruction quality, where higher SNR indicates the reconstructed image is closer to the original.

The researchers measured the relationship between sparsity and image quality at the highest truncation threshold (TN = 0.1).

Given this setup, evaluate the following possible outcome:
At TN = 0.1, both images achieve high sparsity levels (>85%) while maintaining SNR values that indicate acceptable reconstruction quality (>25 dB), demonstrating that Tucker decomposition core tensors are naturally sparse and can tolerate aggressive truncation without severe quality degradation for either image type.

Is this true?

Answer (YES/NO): NO